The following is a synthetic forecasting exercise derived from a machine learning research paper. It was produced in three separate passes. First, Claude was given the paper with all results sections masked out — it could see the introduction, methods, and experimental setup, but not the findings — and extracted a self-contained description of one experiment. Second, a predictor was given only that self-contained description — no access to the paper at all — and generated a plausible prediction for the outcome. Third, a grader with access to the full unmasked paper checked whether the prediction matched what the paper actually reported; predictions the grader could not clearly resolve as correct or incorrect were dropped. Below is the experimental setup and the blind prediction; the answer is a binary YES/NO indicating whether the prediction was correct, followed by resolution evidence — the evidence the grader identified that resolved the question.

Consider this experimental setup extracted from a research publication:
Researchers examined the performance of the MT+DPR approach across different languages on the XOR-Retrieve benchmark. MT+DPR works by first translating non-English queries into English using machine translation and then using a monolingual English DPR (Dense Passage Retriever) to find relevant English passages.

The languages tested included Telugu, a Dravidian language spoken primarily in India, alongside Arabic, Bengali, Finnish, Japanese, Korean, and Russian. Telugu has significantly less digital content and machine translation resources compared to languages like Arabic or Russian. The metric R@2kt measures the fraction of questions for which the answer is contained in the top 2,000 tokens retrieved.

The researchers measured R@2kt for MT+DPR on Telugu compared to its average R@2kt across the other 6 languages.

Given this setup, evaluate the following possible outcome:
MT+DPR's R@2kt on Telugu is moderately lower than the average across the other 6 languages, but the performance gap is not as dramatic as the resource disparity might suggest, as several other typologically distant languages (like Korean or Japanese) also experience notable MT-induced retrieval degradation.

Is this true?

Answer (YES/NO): NO